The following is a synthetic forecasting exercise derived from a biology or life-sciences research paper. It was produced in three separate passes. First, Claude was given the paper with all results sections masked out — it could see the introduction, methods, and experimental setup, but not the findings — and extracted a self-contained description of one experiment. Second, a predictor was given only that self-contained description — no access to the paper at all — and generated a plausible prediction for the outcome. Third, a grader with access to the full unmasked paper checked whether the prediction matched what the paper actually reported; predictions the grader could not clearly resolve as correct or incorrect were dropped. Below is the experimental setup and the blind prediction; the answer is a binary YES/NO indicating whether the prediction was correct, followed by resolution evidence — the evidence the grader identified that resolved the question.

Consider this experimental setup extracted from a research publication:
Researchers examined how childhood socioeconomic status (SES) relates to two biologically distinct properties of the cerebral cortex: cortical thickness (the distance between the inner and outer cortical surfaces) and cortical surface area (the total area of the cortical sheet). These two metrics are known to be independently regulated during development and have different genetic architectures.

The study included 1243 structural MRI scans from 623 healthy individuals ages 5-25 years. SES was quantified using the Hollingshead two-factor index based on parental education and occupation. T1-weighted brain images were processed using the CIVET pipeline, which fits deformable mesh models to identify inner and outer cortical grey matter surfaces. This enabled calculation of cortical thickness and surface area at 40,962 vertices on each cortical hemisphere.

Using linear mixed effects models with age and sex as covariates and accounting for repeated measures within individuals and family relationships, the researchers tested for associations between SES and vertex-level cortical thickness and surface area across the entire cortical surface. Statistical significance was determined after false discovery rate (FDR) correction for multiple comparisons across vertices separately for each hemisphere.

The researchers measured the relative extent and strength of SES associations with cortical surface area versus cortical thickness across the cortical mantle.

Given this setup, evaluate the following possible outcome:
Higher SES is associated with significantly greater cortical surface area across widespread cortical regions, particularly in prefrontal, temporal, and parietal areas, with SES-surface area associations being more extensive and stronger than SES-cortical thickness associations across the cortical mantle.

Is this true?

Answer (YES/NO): YES